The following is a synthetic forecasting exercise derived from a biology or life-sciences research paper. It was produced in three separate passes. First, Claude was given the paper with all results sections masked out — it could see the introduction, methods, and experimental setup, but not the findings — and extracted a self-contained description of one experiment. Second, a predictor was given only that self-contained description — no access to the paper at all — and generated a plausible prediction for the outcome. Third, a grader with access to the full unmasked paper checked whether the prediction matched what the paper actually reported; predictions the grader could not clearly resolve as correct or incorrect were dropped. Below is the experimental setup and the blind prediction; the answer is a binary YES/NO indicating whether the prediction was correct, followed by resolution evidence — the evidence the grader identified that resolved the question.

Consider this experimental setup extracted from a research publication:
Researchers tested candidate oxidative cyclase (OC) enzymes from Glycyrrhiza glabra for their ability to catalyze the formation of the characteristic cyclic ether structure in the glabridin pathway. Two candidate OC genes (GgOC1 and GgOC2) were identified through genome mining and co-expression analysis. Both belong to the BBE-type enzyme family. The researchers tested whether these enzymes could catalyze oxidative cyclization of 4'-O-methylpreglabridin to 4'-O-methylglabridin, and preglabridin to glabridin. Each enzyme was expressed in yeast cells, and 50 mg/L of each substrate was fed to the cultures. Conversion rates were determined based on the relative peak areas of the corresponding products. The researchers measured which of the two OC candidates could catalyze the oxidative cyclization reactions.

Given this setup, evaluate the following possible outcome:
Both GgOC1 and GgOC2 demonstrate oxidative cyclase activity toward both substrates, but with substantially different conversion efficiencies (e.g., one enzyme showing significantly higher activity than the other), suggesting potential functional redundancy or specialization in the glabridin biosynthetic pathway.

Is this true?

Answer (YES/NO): NO